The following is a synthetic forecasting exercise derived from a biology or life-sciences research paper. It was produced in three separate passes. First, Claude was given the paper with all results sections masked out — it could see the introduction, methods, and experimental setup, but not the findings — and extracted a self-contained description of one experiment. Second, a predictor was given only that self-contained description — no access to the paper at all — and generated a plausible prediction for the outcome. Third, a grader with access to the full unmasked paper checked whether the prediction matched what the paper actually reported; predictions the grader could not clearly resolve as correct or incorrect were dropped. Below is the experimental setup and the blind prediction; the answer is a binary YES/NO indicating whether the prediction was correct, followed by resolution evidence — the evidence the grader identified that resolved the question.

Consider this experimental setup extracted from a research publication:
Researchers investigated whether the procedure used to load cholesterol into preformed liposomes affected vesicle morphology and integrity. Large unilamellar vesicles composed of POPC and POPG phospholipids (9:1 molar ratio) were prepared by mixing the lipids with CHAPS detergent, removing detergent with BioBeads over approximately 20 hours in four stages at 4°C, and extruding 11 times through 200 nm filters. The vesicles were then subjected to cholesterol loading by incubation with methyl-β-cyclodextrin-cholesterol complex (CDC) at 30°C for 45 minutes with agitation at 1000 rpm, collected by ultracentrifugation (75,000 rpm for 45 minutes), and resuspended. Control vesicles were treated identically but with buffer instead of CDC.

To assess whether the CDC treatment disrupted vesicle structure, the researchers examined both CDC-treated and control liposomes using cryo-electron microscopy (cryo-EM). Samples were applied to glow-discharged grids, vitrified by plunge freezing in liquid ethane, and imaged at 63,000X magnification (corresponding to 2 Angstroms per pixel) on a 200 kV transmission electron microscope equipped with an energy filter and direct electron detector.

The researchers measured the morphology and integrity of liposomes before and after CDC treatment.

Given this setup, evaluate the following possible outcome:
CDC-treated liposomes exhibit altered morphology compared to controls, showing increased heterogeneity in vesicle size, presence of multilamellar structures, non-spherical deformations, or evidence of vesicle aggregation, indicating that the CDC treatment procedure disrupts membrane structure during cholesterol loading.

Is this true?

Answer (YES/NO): NO